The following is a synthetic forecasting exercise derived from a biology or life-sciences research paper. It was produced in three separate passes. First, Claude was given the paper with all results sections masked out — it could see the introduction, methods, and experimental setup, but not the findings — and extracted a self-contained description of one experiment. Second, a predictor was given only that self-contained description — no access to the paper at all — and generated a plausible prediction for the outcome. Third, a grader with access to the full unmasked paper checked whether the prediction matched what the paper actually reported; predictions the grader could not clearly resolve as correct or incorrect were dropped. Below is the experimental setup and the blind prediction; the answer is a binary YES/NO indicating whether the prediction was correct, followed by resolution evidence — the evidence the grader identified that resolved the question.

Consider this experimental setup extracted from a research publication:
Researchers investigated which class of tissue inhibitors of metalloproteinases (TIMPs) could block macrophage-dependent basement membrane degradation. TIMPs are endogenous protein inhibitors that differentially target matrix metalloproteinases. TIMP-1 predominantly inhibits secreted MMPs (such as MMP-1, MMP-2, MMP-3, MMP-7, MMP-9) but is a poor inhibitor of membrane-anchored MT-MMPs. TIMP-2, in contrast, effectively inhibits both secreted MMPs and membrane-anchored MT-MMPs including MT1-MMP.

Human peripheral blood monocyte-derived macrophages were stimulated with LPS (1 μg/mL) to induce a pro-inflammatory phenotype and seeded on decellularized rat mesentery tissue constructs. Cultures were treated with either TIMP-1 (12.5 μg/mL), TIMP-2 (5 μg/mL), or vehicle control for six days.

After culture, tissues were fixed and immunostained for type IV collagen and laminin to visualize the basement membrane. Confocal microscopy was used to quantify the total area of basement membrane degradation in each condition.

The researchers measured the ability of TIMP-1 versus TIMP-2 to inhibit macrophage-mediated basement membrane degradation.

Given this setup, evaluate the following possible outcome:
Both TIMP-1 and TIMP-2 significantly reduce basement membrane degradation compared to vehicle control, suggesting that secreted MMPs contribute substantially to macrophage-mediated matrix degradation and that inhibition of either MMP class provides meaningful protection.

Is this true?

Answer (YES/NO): NO